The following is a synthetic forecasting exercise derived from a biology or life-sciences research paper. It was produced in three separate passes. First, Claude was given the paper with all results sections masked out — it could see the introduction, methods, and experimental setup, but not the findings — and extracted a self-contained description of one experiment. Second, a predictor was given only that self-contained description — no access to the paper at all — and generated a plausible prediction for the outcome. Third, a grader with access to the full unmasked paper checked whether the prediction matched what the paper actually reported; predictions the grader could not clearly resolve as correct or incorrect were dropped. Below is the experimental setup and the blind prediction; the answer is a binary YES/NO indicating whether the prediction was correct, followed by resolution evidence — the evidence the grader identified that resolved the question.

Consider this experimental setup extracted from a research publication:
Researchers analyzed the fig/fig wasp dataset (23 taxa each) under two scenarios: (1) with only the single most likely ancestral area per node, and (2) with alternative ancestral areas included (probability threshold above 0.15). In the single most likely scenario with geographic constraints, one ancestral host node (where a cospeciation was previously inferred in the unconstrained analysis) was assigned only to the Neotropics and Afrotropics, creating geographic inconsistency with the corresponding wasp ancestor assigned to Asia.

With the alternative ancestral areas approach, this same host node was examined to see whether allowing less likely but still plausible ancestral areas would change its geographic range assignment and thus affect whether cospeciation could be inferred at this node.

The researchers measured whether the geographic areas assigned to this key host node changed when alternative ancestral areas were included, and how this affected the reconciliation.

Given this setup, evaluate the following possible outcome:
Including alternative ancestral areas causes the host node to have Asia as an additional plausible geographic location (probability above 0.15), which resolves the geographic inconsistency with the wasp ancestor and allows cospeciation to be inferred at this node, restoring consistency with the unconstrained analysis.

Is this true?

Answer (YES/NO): YES